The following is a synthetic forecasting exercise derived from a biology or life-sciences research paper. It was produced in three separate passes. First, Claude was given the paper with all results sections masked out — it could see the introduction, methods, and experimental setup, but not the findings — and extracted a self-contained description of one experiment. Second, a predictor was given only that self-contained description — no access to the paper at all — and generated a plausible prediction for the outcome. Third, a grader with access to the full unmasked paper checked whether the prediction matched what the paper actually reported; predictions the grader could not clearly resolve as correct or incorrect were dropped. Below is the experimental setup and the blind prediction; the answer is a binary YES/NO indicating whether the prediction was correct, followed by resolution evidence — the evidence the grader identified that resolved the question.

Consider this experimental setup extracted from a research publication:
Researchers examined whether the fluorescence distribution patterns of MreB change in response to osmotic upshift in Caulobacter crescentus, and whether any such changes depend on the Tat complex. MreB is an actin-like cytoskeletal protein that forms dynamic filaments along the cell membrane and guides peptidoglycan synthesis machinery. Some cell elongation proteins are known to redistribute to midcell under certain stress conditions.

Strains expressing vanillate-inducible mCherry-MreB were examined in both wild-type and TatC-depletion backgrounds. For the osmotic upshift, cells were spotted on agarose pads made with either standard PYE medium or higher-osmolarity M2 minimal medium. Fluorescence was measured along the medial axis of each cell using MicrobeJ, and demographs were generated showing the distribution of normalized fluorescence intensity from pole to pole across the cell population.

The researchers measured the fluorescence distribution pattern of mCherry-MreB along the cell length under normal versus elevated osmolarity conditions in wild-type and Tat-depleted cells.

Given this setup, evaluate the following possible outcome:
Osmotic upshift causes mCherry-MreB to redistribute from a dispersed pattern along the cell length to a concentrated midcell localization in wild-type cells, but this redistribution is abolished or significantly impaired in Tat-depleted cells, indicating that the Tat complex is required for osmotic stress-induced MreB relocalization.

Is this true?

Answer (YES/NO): NO